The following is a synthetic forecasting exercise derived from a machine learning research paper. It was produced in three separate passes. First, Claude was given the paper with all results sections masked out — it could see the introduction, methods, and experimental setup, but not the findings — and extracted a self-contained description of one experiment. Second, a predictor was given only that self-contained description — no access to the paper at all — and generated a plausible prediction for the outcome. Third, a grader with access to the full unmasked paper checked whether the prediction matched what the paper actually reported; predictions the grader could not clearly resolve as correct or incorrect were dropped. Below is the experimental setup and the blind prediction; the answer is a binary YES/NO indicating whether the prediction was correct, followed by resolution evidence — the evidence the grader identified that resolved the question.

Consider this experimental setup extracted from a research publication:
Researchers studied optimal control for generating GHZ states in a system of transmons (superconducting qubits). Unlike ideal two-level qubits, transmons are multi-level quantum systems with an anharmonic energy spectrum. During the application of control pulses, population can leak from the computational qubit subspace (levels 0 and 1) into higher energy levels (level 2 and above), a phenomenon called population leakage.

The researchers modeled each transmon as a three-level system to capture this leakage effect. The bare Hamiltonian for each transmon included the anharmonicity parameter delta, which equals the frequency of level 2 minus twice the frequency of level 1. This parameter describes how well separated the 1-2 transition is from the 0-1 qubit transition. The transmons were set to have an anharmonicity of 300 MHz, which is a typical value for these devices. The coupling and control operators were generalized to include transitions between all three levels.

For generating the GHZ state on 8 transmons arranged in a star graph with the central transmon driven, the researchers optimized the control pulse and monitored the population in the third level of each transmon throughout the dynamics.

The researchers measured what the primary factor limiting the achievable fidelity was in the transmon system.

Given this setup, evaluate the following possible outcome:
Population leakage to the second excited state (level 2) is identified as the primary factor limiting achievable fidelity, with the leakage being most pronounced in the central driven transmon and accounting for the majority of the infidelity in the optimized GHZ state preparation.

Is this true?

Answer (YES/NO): NO